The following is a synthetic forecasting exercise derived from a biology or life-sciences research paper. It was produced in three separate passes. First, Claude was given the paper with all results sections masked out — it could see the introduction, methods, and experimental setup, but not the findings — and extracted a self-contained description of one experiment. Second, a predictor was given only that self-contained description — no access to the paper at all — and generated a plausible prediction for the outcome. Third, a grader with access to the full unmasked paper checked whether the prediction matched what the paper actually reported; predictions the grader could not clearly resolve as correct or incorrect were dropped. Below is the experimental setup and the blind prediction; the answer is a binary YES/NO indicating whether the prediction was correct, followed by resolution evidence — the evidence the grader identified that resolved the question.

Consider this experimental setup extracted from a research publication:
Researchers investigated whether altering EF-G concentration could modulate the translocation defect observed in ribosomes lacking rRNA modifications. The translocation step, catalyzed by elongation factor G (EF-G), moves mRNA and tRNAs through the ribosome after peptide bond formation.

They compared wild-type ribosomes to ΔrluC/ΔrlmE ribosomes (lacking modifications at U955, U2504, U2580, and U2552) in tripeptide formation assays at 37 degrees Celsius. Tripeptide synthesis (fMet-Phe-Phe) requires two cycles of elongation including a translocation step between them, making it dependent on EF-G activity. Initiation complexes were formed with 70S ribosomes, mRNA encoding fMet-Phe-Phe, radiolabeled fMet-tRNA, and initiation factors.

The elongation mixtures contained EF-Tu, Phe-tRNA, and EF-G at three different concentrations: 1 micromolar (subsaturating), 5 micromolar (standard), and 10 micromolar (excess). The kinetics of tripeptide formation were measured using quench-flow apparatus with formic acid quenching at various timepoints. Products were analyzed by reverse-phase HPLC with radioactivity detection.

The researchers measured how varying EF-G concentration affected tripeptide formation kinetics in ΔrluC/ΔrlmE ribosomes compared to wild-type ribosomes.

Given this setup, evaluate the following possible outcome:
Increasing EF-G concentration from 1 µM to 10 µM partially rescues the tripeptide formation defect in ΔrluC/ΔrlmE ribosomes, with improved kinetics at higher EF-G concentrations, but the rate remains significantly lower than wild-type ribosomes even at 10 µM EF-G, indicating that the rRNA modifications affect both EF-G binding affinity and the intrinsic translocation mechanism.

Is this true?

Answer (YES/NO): NO